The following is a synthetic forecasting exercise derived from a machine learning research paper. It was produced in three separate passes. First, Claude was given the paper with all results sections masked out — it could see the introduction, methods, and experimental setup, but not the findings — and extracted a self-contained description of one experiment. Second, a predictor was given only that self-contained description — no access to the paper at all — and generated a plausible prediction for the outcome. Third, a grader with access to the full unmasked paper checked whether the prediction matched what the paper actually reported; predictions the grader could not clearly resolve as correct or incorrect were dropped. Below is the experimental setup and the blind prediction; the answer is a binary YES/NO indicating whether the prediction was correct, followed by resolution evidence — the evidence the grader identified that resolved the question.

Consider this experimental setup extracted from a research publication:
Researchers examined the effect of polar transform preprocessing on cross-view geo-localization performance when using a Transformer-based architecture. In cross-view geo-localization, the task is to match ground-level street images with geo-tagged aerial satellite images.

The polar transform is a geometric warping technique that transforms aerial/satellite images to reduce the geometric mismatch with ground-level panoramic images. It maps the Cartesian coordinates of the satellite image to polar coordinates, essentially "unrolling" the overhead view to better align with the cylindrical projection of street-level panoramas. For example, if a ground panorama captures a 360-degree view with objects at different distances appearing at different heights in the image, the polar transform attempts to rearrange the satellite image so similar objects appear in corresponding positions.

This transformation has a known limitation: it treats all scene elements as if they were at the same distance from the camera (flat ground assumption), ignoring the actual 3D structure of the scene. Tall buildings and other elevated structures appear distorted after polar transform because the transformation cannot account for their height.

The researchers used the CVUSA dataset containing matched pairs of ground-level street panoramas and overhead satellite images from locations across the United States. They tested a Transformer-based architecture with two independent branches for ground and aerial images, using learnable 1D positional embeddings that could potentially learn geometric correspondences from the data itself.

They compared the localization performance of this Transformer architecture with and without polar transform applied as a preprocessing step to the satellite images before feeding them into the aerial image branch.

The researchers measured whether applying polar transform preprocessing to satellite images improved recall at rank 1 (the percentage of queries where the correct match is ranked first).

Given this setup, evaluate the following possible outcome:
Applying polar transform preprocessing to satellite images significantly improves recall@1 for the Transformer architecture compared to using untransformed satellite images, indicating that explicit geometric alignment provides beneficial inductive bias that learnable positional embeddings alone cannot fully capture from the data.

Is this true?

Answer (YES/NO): NO